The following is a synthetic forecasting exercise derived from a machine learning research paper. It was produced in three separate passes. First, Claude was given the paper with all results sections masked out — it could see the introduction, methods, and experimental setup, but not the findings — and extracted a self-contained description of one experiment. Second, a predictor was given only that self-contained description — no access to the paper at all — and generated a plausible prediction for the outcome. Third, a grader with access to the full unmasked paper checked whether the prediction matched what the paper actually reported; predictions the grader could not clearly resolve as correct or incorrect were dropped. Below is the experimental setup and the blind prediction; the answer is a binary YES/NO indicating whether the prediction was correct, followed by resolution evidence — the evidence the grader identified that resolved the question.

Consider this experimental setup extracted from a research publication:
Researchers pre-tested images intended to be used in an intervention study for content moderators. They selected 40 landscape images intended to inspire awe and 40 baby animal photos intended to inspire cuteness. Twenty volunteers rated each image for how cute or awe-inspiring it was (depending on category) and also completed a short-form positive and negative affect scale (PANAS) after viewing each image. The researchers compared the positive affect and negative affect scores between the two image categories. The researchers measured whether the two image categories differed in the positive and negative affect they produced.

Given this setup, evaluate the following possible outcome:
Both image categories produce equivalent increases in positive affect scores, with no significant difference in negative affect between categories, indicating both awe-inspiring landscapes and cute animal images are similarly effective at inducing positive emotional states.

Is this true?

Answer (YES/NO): NO